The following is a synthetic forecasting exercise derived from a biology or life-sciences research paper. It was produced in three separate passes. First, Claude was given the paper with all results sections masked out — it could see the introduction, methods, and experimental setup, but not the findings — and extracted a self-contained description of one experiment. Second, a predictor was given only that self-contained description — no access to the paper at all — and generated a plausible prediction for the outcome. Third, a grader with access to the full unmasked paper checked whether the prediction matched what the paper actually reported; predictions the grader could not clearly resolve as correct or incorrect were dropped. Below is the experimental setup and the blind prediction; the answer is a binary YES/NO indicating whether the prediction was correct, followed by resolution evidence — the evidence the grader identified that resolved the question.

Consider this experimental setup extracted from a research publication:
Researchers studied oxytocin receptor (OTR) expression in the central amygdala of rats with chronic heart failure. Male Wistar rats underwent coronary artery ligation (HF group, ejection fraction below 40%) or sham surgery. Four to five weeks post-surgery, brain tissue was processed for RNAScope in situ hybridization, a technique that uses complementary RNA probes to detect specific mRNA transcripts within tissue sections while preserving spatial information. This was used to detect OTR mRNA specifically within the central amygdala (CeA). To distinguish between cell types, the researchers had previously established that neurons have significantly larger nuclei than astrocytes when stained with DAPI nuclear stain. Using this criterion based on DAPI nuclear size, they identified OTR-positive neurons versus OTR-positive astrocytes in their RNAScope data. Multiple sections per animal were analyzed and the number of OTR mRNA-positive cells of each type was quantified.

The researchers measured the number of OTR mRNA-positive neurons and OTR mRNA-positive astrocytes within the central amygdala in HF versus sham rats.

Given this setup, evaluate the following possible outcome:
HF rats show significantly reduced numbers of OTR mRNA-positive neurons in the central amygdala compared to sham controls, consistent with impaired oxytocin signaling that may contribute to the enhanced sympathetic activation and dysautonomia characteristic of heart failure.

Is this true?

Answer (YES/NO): NO